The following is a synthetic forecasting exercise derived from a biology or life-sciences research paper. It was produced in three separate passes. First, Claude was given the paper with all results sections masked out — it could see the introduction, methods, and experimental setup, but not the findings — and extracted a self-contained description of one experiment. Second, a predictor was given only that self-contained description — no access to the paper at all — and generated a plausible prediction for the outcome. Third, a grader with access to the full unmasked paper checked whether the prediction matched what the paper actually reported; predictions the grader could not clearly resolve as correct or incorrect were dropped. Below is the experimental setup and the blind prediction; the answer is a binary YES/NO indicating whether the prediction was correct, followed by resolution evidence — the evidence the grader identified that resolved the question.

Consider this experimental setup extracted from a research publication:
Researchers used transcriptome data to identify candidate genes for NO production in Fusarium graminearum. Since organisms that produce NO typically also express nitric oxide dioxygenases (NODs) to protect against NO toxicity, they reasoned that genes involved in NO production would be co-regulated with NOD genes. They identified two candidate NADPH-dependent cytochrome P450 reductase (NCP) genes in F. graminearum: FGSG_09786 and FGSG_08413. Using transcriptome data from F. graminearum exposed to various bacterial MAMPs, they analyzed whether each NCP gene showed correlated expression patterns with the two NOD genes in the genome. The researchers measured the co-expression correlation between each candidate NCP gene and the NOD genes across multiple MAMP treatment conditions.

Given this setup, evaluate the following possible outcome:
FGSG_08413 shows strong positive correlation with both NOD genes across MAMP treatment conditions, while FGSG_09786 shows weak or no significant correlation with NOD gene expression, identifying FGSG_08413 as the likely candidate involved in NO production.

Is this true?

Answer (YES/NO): NO